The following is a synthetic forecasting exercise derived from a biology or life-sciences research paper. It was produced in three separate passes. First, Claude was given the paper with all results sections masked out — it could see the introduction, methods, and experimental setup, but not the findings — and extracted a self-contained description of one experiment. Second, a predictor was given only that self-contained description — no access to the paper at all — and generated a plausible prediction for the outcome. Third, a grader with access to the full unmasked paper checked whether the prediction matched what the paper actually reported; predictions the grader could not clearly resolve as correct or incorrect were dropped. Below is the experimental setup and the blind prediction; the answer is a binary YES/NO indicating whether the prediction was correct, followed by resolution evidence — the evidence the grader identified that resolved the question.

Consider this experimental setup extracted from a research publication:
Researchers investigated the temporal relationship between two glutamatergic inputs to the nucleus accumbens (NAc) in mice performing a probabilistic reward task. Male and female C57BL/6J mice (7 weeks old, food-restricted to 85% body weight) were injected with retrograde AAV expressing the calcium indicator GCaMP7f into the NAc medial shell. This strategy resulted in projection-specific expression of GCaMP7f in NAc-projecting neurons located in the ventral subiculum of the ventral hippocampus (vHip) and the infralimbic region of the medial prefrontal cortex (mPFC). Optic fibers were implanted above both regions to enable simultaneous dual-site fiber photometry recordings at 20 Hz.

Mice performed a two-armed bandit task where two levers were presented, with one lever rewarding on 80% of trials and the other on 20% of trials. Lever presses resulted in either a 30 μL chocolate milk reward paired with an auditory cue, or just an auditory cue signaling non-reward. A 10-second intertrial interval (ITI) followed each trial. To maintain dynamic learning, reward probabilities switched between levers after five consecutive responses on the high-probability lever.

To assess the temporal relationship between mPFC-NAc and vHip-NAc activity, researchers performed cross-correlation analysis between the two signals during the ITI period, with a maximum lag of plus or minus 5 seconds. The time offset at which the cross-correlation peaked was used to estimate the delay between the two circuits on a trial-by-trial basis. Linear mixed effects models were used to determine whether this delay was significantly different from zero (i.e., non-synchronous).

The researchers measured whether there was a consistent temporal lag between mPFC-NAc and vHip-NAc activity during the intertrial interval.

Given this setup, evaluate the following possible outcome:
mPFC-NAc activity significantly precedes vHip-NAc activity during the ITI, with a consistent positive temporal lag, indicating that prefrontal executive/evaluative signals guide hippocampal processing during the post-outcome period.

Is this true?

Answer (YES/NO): NO